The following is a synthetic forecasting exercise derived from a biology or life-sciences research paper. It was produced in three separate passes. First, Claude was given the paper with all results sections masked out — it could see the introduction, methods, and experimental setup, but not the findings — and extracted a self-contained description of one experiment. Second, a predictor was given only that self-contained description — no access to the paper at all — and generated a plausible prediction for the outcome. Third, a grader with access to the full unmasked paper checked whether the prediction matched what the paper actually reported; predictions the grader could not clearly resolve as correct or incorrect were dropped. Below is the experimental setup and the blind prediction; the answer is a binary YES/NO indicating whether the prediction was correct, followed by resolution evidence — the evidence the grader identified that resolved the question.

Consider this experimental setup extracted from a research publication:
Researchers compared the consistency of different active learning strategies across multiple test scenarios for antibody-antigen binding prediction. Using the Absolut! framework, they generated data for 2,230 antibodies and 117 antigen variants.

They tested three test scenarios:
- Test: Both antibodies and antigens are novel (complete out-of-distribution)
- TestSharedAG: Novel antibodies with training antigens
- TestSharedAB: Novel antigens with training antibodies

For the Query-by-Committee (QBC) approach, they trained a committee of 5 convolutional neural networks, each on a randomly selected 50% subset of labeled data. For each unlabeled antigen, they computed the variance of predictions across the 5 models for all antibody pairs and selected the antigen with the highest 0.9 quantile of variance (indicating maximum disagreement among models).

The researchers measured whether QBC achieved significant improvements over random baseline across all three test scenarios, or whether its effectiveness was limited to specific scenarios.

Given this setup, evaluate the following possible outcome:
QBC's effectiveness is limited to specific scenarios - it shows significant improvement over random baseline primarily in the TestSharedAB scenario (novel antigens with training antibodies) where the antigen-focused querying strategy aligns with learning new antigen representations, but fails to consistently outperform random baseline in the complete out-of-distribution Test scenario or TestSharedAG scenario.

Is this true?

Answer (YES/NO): NO